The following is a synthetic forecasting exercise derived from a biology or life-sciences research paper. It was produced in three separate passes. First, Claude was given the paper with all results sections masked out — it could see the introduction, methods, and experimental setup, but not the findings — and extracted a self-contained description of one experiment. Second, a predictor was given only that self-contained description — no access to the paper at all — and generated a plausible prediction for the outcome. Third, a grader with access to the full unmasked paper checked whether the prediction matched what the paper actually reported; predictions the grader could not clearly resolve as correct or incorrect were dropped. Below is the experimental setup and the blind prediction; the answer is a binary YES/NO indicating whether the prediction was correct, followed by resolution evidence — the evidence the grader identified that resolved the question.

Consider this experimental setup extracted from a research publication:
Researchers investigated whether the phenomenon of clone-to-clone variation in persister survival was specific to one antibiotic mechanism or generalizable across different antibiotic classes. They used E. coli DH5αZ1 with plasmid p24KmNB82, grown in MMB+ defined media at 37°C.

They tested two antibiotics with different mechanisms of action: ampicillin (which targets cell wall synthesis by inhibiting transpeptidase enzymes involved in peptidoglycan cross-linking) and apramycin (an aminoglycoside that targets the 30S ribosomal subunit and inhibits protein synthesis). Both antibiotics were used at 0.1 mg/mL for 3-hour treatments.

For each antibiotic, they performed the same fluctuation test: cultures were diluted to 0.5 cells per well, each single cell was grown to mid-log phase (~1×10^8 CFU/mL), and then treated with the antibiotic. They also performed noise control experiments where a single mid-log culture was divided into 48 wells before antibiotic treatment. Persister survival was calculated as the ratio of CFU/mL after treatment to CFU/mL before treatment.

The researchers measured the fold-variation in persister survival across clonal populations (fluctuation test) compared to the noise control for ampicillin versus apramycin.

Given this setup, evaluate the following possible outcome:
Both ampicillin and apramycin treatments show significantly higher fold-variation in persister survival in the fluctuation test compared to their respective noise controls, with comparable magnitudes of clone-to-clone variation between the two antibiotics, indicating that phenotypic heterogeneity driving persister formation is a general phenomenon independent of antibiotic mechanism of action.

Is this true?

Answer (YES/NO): YES